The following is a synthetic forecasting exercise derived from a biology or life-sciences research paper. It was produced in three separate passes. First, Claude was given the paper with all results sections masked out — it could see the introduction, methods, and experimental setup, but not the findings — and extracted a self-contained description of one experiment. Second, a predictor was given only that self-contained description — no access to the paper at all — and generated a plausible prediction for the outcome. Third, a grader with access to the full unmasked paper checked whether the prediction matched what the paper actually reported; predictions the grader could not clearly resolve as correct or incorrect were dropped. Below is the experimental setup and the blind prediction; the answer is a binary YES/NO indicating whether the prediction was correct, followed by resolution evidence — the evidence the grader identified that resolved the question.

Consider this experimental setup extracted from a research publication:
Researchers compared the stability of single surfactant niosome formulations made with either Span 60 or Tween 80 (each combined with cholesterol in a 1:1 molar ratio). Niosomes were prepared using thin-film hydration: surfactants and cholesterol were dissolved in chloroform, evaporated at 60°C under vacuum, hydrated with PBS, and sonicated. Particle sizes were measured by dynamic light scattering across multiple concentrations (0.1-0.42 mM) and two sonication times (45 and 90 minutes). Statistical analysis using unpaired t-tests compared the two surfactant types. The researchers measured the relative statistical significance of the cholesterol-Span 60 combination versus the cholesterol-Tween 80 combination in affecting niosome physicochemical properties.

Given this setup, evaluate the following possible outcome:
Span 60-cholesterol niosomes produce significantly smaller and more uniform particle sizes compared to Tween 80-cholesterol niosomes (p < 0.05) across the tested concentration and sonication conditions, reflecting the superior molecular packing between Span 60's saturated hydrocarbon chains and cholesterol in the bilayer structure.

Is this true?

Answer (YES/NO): NO